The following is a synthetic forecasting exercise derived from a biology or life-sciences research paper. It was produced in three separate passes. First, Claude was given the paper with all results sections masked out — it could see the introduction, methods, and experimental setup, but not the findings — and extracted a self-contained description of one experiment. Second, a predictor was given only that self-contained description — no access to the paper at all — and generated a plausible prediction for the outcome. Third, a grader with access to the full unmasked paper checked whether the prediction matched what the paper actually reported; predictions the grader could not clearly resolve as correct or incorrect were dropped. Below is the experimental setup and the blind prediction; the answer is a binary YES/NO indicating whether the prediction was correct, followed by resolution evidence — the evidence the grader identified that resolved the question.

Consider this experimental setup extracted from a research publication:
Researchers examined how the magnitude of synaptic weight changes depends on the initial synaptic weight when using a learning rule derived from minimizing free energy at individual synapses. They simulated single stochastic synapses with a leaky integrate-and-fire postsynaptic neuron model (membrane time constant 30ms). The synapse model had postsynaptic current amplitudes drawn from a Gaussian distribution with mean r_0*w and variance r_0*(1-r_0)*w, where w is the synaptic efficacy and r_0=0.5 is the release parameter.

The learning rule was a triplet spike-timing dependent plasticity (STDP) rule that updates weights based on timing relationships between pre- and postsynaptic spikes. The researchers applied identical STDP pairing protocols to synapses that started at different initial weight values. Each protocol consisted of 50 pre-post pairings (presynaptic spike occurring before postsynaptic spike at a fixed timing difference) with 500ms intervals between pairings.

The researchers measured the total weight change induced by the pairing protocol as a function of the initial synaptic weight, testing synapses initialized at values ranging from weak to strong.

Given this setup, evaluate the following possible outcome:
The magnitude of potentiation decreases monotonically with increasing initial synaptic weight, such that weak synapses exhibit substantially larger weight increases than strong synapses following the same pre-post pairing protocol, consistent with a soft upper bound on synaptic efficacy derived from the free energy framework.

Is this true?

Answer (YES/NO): NO